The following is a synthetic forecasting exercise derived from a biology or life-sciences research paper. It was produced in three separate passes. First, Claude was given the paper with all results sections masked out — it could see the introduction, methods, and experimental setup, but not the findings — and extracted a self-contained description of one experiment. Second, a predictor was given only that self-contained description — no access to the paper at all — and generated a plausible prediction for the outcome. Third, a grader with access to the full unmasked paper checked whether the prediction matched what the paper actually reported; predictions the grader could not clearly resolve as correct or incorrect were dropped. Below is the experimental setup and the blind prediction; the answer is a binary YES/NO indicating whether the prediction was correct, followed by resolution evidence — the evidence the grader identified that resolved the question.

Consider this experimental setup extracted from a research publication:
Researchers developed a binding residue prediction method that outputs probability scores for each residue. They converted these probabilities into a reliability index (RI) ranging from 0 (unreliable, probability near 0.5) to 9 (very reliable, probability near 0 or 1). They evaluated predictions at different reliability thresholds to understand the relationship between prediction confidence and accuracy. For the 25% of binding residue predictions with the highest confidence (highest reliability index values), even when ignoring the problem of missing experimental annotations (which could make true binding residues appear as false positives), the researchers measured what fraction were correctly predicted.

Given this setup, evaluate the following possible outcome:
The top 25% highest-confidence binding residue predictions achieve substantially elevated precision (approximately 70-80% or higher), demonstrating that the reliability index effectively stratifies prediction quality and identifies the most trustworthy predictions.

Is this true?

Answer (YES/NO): YES